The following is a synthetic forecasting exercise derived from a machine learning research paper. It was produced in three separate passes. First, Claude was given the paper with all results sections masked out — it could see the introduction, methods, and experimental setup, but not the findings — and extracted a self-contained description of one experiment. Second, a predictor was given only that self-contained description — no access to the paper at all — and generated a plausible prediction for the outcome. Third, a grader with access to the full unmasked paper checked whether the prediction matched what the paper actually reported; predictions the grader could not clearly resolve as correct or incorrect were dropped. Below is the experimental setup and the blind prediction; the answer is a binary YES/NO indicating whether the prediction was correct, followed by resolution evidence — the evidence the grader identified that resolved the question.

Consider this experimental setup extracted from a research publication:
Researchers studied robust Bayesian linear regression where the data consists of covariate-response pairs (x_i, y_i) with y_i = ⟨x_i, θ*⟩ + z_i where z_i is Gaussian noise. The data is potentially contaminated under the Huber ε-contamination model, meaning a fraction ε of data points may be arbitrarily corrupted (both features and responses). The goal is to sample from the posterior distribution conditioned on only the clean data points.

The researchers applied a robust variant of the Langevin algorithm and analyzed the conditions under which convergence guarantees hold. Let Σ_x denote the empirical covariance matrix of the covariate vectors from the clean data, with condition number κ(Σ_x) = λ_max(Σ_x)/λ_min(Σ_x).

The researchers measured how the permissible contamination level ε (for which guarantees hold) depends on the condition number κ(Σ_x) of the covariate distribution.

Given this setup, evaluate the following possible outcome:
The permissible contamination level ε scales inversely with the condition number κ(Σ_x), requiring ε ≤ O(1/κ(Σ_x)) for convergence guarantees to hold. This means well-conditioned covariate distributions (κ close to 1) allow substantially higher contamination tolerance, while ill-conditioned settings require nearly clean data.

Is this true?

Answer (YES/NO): YES